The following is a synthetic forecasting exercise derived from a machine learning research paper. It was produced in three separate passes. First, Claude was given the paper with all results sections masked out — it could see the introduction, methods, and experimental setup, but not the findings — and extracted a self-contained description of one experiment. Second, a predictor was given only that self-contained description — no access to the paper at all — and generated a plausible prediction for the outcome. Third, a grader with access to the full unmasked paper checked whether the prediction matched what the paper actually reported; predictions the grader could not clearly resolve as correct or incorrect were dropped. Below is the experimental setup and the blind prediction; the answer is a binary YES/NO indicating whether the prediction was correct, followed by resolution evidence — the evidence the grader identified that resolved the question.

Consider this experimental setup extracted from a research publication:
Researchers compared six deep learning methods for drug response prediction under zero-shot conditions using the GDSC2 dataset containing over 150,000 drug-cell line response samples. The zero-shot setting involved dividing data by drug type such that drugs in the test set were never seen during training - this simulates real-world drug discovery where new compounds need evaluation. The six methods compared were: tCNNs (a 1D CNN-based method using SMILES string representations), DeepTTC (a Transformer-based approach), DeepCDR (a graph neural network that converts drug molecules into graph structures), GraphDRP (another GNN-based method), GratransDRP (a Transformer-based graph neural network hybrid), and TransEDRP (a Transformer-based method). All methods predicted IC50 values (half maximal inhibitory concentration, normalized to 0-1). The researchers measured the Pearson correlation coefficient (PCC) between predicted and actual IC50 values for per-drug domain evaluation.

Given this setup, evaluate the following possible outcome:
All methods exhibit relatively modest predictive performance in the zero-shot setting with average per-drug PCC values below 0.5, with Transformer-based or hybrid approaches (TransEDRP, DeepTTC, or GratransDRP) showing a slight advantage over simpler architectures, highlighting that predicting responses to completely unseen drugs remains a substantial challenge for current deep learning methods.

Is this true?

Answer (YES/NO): NO